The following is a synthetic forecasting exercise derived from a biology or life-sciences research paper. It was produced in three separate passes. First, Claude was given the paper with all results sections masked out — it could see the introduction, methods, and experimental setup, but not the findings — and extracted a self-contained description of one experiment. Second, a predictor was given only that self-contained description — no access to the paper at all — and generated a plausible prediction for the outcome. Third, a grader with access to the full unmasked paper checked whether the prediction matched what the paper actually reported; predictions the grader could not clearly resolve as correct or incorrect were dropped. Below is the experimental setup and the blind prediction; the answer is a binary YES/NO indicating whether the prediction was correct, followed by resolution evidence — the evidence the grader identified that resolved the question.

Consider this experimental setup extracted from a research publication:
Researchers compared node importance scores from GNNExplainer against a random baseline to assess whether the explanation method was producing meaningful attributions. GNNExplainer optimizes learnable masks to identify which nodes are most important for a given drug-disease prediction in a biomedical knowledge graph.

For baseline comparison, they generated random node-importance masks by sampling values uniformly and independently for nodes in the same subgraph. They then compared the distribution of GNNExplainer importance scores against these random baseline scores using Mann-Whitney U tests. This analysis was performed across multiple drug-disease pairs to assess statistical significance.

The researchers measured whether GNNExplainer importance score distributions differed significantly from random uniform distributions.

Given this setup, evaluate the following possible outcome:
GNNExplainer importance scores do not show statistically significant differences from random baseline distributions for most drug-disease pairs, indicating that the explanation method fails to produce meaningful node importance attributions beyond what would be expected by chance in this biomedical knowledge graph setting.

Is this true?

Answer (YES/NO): NO